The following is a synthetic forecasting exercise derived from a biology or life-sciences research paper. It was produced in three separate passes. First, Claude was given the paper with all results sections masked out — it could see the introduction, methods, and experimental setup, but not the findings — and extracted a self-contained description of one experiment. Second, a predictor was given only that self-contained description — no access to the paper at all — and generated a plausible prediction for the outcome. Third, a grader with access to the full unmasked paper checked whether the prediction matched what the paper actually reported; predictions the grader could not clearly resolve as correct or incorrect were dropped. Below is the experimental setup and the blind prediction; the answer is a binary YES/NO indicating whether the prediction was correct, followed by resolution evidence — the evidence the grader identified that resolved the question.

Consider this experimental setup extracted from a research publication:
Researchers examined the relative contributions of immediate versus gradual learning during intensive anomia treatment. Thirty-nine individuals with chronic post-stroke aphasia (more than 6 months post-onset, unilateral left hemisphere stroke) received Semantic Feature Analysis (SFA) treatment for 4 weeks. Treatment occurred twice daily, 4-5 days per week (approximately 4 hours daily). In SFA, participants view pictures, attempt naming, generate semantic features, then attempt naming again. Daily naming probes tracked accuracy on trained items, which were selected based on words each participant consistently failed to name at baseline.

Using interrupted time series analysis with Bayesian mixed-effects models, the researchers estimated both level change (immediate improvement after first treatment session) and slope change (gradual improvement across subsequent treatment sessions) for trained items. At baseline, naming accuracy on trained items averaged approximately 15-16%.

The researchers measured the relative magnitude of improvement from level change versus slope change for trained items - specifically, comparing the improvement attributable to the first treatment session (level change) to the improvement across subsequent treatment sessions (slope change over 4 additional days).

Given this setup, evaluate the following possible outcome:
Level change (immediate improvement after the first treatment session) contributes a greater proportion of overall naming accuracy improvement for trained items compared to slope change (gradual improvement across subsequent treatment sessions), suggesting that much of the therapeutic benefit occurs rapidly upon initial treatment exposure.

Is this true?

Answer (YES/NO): YES